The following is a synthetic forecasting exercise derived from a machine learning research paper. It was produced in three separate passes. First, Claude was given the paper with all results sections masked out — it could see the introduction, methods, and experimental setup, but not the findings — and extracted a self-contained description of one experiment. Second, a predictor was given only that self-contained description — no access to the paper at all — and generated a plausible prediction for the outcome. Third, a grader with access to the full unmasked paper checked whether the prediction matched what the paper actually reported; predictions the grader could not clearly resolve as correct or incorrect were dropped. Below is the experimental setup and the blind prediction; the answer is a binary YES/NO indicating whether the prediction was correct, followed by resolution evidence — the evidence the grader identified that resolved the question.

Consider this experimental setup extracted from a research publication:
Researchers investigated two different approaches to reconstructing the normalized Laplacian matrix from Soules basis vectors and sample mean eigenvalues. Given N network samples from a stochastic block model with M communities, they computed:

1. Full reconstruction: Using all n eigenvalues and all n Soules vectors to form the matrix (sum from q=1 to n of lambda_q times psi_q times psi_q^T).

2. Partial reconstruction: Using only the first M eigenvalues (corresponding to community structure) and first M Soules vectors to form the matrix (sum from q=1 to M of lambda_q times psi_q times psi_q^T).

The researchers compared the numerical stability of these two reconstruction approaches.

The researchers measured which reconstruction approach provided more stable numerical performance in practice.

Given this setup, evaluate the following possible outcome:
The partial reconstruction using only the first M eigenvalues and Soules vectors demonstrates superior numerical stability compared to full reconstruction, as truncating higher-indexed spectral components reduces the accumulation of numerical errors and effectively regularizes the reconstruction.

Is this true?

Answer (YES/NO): YES